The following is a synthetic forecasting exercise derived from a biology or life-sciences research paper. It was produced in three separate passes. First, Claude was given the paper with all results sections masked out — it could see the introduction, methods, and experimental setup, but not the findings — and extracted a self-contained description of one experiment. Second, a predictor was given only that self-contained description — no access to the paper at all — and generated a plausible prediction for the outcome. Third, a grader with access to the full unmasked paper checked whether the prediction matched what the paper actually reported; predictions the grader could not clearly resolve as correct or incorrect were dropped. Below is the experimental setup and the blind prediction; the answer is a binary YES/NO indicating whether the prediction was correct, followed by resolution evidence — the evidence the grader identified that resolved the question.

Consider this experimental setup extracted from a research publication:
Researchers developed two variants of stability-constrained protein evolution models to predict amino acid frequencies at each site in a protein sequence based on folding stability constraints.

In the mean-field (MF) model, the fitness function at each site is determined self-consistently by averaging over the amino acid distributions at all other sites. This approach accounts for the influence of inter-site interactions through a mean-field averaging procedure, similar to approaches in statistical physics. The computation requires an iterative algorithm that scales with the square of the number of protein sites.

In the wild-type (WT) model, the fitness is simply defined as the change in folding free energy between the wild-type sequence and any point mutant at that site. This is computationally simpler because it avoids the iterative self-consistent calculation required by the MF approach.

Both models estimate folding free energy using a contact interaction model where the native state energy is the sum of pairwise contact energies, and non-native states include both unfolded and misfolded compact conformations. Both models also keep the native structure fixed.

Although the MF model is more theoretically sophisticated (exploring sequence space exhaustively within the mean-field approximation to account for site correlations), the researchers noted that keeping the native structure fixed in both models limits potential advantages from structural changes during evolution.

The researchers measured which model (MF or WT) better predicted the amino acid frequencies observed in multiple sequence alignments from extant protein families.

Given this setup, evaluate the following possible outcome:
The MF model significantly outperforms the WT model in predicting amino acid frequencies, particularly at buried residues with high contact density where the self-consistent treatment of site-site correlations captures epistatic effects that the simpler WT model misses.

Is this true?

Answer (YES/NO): NO